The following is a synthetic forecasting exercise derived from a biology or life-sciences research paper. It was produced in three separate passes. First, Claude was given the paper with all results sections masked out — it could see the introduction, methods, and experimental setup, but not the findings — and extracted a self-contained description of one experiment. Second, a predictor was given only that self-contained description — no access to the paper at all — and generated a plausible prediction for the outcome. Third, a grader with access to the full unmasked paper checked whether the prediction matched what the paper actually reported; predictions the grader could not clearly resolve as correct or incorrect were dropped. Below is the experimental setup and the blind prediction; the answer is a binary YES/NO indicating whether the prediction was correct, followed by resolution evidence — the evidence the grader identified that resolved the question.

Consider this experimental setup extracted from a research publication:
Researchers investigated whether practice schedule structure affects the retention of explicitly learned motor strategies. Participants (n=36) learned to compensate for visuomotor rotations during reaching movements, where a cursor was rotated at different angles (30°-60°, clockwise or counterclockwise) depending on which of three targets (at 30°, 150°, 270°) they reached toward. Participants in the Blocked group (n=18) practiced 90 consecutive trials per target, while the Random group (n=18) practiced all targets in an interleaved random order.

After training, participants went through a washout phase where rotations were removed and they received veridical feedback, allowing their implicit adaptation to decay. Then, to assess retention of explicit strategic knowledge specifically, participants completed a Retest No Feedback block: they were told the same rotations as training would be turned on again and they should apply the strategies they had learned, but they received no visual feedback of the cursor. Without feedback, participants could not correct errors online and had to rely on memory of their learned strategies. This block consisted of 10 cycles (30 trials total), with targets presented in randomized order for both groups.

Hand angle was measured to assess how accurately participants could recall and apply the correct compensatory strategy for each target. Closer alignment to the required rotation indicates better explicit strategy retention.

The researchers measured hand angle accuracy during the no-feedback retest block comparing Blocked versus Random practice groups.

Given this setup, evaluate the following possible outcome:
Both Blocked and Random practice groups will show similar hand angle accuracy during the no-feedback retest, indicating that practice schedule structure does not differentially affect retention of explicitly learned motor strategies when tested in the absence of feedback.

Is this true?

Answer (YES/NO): YES